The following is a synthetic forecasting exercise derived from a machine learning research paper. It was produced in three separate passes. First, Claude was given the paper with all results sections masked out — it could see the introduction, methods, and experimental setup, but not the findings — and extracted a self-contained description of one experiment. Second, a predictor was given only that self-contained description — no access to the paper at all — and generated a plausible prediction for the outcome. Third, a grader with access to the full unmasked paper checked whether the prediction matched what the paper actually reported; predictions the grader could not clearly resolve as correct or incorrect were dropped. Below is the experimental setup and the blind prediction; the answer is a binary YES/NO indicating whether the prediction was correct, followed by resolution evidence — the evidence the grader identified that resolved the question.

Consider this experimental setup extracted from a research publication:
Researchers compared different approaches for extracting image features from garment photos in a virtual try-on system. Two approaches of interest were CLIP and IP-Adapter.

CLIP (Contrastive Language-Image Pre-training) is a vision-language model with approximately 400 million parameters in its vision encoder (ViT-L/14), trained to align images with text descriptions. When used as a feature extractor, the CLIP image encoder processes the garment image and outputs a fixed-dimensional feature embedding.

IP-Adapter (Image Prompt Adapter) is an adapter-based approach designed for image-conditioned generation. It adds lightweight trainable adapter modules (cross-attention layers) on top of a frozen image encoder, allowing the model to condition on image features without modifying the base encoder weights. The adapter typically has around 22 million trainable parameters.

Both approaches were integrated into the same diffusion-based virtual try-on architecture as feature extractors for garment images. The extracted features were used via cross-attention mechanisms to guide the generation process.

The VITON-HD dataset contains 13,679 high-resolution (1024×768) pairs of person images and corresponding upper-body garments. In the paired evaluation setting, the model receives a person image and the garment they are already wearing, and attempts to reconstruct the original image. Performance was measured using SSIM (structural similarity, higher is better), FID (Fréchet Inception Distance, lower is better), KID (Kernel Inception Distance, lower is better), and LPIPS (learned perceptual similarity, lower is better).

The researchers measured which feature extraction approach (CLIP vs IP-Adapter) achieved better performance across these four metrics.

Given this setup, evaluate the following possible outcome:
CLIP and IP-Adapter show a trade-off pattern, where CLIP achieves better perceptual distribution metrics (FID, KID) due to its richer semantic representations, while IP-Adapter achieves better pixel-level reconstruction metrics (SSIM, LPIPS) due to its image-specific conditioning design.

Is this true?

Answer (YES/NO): NO